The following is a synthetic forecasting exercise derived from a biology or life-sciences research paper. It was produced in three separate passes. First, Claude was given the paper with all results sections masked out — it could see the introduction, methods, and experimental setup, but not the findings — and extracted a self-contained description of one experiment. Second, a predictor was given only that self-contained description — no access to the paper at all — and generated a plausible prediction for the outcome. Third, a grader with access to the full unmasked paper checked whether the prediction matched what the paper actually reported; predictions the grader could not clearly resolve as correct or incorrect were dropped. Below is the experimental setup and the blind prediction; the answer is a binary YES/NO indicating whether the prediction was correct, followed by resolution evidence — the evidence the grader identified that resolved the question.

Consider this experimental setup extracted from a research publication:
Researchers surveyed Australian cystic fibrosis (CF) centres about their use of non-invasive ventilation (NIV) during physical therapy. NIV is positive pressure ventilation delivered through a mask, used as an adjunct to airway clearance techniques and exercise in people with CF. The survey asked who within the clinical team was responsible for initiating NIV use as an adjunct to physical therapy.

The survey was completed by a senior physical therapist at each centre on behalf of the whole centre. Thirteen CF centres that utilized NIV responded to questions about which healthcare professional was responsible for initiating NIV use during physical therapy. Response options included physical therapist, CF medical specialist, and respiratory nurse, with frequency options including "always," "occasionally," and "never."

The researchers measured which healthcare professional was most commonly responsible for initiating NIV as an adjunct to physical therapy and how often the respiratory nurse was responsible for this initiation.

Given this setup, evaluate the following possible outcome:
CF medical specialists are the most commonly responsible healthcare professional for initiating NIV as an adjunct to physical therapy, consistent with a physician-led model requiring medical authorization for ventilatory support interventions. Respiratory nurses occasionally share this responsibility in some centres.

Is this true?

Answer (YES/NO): NO